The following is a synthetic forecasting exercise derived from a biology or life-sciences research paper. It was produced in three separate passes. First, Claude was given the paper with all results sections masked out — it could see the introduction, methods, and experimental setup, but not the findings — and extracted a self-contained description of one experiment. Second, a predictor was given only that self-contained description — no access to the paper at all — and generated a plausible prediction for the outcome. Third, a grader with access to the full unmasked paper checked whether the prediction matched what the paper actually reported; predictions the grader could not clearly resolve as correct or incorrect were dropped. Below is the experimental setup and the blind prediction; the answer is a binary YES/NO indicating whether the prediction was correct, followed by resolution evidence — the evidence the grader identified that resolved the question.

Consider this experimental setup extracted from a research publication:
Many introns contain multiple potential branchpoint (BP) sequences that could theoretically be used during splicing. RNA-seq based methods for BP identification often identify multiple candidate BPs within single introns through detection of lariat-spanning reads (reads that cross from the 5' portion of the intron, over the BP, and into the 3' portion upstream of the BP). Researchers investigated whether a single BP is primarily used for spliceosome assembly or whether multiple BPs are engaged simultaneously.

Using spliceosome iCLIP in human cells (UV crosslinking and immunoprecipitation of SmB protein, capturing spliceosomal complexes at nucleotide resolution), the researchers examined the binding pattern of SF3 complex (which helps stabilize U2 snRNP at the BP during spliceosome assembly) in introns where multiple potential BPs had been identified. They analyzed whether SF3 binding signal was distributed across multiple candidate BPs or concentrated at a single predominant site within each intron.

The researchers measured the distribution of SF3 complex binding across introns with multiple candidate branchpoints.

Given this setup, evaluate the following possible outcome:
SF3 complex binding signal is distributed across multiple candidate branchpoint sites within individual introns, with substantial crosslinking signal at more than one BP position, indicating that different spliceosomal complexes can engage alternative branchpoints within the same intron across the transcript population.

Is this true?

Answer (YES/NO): NO